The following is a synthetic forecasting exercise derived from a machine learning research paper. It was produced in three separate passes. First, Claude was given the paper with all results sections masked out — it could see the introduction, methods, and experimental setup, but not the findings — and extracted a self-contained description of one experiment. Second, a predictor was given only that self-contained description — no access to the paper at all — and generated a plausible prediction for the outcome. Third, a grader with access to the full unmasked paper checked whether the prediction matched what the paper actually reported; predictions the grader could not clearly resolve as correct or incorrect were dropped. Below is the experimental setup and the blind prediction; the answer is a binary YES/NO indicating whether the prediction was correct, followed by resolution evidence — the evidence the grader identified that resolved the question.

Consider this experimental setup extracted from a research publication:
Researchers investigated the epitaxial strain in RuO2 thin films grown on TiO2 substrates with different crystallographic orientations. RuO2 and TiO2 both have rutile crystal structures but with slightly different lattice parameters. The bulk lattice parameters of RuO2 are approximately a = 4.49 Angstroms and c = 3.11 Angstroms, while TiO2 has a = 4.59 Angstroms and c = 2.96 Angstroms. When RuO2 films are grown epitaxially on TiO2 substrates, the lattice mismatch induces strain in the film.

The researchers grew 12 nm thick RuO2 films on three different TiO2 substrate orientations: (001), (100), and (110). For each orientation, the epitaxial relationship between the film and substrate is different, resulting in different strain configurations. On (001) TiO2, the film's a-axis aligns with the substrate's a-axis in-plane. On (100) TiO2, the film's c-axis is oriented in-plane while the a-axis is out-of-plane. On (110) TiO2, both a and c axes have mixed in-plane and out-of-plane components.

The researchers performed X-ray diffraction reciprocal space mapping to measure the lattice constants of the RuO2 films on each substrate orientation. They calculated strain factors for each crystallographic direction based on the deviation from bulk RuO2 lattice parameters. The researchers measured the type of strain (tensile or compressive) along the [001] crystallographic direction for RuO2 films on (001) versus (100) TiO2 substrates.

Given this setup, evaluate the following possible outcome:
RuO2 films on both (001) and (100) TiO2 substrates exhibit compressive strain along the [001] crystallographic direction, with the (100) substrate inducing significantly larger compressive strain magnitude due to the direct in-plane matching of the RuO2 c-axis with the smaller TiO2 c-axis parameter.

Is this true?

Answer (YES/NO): NO